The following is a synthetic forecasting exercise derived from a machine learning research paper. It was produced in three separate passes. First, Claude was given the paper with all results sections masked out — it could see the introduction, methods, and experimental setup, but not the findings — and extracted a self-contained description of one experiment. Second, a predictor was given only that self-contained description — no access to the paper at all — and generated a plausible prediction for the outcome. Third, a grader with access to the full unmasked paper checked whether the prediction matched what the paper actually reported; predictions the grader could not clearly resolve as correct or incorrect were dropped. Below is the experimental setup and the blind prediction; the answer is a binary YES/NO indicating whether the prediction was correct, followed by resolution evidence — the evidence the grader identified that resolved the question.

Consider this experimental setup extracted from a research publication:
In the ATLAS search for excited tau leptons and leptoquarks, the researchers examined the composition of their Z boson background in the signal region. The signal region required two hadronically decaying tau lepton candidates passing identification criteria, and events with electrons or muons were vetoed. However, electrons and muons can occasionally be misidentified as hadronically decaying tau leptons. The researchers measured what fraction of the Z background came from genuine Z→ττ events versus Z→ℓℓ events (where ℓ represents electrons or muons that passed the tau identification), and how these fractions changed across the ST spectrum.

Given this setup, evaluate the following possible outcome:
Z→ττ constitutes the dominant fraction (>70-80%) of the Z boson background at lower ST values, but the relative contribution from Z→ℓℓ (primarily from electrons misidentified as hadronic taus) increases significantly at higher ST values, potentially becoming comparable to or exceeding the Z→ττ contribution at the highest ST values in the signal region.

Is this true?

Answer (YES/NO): NO